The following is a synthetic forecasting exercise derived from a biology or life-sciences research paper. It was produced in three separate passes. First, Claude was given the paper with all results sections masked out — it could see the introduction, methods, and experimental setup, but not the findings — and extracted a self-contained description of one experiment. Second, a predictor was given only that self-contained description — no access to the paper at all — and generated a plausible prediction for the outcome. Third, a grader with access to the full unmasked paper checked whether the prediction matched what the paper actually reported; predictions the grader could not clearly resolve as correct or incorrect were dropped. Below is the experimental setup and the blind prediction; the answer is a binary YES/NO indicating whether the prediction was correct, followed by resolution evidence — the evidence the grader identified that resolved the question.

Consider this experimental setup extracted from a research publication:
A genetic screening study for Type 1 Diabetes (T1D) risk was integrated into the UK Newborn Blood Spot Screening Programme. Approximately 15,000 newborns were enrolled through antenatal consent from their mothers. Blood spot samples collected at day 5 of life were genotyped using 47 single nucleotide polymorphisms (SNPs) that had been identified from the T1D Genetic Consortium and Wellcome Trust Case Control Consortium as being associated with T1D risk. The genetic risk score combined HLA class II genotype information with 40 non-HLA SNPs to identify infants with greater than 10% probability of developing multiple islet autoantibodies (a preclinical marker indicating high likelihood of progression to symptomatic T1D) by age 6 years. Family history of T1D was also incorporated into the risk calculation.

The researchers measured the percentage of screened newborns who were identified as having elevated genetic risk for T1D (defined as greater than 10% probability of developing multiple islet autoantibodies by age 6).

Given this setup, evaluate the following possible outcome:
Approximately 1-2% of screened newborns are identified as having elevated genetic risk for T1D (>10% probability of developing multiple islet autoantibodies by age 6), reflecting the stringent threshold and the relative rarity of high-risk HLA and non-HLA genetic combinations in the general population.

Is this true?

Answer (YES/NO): YES